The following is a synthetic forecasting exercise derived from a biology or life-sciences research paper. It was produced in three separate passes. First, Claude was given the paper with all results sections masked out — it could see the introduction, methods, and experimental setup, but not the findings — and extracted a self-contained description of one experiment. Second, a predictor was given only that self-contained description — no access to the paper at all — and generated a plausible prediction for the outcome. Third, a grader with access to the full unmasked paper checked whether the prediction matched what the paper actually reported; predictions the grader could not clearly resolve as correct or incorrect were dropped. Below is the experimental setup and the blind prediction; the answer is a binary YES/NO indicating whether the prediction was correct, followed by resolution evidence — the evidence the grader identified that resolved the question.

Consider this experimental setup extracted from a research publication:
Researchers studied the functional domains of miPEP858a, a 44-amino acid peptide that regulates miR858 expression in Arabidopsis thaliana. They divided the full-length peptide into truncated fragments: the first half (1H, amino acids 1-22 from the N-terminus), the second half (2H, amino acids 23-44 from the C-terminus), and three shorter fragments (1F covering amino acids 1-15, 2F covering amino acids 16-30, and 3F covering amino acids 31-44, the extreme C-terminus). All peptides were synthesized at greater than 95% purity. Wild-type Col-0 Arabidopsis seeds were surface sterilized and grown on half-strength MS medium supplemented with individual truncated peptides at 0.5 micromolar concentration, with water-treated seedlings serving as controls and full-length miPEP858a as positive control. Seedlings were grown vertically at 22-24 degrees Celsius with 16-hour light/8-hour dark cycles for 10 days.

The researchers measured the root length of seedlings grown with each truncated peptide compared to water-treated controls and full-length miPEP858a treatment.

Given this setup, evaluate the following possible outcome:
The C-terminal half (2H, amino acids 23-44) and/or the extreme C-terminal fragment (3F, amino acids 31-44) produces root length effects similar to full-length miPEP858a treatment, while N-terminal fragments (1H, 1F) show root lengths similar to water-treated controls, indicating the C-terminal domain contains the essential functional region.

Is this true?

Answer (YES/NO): YES